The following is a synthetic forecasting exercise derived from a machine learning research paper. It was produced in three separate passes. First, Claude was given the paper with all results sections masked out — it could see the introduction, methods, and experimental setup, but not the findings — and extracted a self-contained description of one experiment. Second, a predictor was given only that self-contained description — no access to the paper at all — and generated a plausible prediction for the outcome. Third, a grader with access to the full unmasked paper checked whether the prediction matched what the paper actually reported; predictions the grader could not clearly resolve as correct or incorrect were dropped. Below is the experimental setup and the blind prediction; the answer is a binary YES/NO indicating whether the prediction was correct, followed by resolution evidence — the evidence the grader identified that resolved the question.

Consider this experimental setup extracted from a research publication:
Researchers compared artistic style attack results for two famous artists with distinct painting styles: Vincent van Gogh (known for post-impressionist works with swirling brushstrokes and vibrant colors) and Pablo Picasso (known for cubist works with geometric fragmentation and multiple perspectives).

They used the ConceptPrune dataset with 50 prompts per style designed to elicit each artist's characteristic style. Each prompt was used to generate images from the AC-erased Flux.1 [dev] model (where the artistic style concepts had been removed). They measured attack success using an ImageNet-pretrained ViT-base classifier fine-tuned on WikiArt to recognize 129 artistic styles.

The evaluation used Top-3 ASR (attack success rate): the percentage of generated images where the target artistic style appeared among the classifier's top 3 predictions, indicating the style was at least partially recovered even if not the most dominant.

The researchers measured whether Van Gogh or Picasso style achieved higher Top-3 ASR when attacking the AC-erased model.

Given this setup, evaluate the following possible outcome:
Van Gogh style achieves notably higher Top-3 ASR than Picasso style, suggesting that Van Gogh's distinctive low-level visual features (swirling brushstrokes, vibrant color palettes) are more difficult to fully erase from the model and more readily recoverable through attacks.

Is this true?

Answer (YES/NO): NO